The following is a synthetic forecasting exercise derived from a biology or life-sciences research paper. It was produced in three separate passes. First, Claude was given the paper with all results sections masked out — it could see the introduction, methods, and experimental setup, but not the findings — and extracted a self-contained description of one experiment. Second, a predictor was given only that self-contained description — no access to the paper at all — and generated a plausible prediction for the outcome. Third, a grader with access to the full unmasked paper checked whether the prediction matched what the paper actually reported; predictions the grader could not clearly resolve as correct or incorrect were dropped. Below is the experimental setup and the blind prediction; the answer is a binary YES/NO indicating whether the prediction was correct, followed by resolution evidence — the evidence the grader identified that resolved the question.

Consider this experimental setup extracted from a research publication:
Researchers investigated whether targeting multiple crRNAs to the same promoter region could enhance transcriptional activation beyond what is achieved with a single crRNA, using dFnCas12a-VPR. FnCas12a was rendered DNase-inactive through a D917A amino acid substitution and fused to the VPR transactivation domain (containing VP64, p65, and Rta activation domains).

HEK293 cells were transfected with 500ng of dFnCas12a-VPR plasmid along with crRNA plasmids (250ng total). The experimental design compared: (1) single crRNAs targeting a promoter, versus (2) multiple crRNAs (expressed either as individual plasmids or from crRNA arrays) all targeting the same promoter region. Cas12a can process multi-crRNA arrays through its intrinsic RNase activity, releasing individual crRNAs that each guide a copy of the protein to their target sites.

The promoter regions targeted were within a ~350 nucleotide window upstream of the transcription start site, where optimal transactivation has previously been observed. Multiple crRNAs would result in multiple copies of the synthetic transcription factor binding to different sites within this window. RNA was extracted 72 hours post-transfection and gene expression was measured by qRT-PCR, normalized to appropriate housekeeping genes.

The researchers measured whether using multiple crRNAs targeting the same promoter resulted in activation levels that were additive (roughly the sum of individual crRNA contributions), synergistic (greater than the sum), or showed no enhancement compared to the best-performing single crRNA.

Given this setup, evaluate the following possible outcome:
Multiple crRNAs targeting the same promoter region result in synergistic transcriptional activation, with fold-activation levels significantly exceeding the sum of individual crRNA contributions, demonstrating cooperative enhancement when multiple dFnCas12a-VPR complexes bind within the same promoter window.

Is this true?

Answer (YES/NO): NO